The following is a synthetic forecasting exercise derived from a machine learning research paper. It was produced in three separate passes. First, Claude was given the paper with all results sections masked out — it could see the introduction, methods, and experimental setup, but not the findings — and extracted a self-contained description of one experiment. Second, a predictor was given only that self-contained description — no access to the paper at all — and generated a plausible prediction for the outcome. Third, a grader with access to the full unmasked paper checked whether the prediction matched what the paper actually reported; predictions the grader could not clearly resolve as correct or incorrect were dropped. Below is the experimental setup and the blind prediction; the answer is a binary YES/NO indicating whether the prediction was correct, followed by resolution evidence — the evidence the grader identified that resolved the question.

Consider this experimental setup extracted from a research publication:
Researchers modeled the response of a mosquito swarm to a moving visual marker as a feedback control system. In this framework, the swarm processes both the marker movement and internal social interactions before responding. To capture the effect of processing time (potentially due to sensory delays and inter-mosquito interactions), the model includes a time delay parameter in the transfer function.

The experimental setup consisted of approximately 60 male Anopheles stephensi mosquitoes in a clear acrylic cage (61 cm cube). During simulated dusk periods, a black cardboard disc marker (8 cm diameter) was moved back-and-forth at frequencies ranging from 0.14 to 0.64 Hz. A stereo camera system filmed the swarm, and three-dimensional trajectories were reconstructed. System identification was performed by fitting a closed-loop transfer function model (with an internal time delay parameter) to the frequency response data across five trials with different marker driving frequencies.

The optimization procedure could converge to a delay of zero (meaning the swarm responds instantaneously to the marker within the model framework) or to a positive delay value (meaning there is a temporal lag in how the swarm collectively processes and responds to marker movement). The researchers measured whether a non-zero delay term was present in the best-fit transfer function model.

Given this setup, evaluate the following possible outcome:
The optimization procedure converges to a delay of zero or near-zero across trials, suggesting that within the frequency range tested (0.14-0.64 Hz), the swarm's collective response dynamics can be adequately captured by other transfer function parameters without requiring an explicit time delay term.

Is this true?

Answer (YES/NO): NO